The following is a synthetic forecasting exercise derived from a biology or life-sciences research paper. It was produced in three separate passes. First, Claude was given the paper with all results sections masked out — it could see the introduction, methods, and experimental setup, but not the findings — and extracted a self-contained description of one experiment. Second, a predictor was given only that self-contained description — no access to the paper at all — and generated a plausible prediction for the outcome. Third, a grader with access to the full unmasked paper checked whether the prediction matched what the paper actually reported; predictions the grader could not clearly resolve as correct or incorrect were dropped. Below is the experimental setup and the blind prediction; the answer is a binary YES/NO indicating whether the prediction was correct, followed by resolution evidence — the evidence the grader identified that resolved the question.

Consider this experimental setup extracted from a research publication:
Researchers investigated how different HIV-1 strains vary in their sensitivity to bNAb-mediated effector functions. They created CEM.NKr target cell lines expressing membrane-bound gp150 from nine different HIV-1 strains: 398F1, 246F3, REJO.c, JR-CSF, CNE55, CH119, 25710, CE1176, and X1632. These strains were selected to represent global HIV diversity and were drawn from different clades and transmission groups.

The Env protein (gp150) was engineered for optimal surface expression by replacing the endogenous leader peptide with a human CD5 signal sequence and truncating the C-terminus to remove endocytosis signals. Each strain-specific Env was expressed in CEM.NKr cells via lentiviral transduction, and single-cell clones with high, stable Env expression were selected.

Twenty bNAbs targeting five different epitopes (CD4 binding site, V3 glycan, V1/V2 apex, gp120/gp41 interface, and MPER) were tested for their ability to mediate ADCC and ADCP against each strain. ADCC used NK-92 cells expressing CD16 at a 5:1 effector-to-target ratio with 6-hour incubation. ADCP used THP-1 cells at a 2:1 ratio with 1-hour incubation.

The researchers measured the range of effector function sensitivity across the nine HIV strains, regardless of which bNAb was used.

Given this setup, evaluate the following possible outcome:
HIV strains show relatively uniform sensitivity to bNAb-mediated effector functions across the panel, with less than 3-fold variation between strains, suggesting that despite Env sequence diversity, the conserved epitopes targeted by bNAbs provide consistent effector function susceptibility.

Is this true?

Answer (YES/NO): NO